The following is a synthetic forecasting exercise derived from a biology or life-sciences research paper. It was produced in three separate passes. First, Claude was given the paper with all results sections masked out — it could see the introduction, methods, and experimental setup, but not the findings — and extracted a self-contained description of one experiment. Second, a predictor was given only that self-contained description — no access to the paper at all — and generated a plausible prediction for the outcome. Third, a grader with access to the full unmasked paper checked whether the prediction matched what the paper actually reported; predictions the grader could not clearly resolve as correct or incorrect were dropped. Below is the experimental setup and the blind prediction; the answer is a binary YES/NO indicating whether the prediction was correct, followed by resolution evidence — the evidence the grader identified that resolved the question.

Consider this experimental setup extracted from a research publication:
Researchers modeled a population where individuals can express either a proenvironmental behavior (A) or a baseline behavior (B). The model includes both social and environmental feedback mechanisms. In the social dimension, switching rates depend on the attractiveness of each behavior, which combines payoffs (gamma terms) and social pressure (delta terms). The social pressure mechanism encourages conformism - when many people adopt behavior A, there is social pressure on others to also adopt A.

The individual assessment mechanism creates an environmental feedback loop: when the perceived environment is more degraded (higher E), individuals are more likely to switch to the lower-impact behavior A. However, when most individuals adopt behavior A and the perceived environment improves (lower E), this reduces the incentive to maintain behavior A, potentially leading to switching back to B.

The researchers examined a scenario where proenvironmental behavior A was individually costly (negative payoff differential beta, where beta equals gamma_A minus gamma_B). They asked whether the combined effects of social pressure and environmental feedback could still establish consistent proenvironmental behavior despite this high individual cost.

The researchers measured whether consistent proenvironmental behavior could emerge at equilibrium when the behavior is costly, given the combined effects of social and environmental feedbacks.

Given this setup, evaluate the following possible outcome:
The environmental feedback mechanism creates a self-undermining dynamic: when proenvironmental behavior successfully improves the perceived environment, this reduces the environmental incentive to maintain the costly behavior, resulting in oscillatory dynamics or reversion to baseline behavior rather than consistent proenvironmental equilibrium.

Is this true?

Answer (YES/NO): NO